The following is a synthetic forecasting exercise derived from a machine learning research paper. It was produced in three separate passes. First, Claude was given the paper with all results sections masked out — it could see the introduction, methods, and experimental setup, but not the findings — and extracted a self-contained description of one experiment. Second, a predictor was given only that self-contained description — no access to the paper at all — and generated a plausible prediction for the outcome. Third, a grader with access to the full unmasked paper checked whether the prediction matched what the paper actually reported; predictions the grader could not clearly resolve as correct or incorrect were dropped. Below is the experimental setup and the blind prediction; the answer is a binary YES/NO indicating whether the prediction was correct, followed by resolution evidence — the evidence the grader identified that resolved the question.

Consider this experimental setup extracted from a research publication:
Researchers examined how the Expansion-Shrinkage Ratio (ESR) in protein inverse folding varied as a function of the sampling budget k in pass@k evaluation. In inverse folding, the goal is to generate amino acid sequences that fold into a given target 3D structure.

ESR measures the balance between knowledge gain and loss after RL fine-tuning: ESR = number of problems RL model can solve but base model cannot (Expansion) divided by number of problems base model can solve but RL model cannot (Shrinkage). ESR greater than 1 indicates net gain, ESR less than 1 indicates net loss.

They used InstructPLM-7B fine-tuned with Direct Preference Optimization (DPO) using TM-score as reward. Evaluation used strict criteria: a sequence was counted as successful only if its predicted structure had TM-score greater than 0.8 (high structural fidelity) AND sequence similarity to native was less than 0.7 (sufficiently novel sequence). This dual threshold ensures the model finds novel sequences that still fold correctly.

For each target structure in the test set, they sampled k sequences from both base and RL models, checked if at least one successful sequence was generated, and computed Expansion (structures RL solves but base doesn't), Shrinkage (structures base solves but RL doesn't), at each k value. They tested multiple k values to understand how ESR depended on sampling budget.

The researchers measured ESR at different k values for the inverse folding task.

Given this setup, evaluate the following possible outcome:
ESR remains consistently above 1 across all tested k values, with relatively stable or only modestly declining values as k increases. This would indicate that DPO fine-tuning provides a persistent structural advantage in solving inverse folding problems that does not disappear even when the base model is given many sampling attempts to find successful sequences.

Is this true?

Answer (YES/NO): NO